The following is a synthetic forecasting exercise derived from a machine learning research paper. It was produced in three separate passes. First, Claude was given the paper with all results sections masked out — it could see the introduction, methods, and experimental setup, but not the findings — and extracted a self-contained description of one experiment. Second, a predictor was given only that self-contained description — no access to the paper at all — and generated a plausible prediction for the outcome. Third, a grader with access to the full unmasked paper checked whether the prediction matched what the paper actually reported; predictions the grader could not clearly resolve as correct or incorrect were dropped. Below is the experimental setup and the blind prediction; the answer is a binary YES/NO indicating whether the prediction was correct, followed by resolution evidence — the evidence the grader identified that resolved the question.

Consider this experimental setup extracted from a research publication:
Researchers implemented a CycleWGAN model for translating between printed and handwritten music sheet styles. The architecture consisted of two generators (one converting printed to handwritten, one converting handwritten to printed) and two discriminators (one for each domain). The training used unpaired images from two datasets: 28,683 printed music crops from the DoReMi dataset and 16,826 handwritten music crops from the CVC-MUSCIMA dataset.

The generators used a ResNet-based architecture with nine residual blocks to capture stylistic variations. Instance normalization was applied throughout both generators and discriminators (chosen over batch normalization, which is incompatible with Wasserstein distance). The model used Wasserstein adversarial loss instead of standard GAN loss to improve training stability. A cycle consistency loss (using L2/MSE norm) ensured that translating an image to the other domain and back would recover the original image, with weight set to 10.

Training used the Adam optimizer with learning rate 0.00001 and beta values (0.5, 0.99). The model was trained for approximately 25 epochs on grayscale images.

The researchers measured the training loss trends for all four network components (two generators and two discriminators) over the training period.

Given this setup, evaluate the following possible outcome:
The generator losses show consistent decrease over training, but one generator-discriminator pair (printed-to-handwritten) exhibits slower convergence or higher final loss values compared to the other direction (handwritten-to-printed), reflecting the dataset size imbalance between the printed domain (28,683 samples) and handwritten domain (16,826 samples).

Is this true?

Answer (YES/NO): NO